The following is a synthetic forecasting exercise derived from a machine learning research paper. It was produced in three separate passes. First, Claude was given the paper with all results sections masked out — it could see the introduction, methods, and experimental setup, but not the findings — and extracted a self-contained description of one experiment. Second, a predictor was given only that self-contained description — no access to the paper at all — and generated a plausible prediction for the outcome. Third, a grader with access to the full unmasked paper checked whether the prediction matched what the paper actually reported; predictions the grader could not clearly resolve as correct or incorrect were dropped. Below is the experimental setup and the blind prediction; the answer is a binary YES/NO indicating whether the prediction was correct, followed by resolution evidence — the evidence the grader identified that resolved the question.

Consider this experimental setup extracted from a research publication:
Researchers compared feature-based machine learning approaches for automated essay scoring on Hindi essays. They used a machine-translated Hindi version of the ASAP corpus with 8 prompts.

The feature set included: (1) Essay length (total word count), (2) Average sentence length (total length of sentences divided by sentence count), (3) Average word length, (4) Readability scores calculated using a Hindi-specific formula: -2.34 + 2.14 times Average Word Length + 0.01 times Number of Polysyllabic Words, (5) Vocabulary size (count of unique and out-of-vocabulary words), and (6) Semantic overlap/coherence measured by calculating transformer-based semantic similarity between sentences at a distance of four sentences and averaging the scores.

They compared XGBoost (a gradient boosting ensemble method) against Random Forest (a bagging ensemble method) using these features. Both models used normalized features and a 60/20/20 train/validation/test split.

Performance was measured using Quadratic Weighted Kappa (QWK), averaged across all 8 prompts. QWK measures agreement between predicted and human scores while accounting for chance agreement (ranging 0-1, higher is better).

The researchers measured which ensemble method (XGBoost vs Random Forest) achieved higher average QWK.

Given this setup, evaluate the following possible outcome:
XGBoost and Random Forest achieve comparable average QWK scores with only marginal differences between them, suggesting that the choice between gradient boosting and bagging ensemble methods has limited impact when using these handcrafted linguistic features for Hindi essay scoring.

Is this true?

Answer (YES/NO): NO